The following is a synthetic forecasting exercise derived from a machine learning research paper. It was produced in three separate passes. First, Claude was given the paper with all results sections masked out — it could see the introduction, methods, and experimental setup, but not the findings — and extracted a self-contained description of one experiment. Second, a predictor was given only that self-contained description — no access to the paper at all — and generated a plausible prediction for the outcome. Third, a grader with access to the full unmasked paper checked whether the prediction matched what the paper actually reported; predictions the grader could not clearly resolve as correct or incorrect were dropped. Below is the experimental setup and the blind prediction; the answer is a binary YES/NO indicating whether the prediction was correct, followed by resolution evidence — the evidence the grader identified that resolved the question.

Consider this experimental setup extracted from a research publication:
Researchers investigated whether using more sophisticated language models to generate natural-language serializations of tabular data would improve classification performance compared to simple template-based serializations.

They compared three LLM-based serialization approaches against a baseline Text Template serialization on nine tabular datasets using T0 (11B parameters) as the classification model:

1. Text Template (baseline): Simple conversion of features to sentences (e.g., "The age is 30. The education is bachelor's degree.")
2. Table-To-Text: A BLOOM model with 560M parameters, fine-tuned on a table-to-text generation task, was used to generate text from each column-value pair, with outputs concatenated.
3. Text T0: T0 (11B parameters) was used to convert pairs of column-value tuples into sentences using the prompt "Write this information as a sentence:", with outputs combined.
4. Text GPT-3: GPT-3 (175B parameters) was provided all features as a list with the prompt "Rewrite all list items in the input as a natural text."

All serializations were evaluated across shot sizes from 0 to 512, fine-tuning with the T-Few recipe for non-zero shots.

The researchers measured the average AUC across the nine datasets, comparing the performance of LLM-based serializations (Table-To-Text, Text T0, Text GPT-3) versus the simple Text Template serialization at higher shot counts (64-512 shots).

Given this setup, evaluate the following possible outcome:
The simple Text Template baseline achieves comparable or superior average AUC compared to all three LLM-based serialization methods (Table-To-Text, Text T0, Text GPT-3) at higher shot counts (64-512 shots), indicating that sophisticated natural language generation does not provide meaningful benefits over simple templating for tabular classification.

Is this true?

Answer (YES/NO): YES